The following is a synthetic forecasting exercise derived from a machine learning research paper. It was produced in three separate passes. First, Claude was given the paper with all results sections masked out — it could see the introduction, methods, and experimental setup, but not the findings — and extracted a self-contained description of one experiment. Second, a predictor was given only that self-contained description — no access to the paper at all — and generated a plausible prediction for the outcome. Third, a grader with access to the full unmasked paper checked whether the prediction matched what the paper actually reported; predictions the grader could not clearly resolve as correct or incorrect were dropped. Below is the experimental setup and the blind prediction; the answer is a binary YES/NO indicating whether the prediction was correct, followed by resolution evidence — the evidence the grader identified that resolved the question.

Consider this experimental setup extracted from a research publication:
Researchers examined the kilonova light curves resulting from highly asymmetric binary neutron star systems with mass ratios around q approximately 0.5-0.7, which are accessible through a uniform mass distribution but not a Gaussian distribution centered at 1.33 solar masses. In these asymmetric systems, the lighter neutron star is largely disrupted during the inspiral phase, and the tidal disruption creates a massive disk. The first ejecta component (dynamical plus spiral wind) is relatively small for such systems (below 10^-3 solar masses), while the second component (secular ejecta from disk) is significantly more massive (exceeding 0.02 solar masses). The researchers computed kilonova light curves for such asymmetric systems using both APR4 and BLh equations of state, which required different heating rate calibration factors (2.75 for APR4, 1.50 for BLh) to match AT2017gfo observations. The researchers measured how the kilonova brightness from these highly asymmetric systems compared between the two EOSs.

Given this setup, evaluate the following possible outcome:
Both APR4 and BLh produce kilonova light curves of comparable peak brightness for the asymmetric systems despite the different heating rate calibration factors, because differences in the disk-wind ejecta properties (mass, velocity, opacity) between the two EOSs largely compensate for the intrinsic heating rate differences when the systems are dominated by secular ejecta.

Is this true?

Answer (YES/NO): NO